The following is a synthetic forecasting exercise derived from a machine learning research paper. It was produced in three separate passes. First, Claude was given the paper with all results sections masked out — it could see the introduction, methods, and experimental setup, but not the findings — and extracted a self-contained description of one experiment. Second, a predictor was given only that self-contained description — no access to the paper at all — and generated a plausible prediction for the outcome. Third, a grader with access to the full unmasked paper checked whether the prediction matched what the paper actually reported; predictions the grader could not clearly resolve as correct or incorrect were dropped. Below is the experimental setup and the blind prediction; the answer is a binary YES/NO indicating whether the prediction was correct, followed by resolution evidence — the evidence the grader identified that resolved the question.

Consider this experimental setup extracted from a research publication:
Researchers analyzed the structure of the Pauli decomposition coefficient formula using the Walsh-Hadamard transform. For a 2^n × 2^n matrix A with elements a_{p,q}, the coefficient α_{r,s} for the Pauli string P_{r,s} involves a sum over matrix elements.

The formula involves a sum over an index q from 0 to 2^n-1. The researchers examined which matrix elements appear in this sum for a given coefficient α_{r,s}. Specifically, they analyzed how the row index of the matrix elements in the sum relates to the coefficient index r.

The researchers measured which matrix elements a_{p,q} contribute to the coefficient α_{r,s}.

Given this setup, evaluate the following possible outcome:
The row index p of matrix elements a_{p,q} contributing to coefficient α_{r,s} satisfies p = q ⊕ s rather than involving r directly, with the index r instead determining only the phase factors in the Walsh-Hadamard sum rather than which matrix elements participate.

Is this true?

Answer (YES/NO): NO